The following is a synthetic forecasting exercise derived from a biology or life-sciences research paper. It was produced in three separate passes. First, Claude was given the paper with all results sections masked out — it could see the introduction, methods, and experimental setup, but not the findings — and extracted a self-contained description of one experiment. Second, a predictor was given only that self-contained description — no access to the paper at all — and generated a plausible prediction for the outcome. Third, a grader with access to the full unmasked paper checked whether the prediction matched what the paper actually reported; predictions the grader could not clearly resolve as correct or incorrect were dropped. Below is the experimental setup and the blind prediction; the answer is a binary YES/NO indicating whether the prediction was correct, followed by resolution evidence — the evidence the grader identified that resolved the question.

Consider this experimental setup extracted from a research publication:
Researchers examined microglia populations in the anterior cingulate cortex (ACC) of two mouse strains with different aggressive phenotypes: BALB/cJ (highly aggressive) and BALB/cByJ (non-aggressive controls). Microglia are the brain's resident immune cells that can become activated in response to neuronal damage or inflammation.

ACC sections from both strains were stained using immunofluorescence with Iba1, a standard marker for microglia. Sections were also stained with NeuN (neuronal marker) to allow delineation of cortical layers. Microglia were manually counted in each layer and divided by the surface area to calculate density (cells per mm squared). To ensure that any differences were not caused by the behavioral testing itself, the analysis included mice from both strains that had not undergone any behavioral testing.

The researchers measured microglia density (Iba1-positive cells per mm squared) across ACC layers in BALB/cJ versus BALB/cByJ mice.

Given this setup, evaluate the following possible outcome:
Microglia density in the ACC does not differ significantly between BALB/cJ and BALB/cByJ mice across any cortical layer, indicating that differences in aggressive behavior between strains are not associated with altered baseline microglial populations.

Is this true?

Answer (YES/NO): NO